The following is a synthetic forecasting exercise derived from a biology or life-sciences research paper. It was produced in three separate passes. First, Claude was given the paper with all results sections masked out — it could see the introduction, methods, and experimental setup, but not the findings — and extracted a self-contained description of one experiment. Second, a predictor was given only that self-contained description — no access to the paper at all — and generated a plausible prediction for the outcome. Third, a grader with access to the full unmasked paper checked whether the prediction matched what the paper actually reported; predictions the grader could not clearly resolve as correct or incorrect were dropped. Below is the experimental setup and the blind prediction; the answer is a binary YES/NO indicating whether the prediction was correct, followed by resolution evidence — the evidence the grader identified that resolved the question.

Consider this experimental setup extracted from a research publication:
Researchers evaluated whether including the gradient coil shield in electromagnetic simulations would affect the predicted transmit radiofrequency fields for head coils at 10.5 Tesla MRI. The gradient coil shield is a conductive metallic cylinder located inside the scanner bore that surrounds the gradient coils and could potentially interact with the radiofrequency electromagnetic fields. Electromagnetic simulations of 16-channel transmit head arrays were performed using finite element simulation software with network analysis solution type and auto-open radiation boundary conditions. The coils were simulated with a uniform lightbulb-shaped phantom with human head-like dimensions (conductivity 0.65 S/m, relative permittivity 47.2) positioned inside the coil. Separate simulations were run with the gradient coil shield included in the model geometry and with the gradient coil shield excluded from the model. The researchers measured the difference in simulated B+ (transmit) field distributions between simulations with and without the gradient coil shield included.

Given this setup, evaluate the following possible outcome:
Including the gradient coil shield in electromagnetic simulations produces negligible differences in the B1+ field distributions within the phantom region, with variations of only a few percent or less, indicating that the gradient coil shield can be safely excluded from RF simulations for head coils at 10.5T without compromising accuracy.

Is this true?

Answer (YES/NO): YES